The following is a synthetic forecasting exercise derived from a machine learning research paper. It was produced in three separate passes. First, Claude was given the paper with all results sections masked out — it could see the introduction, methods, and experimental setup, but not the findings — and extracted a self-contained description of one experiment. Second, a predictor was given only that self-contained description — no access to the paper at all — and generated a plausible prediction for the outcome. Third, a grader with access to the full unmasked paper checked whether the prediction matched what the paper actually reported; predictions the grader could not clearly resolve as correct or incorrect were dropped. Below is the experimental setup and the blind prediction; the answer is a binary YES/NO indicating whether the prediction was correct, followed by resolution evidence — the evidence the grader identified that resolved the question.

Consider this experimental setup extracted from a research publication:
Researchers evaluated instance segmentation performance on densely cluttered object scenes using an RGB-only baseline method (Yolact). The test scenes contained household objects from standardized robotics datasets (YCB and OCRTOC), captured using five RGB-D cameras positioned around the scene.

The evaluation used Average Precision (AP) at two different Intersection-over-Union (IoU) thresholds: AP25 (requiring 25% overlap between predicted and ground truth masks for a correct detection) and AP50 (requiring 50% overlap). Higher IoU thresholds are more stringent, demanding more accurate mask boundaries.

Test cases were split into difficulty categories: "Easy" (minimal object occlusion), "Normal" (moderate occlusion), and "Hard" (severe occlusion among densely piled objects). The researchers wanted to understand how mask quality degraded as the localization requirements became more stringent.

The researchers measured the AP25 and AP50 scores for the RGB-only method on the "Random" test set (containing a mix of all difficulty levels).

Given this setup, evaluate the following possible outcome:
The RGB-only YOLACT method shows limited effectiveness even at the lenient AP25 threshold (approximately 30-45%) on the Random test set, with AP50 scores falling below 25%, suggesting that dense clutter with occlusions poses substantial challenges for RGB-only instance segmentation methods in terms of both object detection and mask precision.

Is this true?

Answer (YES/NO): NO